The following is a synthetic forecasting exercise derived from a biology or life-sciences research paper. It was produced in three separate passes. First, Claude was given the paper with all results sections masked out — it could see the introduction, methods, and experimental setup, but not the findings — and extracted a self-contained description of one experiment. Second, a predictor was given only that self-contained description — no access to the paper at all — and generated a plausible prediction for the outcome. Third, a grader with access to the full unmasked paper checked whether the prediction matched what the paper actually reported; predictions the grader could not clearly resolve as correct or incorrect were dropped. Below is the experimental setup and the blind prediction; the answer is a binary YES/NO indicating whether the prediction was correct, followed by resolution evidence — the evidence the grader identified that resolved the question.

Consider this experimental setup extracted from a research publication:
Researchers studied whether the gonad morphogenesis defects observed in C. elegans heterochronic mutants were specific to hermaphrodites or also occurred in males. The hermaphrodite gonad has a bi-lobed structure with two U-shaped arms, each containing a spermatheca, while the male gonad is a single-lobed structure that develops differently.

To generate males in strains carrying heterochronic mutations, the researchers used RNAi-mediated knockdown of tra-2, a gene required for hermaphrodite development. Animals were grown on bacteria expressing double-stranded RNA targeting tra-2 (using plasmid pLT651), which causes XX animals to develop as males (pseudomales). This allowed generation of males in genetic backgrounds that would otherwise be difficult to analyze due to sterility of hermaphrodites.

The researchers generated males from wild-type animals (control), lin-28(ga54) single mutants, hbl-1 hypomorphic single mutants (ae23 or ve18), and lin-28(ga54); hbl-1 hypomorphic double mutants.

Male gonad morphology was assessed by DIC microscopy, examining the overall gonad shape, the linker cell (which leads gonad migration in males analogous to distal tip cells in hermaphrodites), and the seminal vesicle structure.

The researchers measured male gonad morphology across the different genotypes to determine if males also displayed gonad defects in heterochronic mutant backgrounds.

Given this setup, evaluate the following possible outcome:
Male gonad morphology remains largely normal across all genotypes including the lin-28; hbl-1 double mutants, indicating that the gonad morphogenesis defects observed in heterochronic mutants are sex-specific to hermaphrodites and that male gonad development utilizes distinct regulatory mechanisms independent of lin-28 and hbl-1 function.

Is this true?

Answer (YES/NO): YES